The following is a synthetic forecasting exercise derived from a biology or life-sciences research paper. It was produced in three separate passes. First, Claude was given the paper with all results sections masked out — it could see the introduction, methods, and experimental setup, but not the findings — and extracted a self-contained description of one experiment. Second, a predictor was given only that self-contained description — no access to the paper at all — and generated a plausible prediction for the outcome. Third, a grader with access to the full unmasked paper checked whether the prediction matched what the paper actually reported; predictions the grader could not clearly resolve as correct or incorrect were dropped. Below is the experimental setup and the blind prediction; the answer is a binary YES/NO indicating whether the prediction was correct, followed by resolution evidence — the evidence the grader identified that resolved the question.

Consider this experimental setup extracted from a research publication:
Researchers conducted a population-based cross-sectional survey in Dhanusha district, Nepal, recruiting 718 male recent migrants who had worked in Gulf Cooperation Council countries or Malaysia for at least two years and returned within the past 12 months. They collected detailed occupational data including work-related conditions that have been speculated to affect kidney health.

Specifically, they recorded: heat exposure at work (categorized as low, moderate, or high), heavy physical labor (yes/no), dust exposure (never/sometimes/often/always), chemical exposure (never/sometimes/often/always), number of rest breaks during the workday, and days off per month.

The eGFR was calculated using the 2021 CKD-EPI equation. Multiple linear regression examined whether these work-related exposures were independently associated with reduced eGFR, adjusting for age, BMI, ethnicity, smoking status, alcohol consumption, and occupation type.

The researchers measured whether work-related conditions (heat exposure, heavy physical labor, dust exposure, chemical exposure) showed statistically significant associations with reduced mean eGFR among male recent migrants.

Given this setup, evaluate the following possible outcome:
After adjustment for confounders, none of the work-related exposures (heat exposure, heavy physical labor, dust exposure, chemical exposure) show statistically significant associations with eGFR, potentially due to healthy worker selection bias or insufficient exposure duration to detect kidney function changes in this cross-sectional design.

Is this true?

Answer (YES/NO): YES